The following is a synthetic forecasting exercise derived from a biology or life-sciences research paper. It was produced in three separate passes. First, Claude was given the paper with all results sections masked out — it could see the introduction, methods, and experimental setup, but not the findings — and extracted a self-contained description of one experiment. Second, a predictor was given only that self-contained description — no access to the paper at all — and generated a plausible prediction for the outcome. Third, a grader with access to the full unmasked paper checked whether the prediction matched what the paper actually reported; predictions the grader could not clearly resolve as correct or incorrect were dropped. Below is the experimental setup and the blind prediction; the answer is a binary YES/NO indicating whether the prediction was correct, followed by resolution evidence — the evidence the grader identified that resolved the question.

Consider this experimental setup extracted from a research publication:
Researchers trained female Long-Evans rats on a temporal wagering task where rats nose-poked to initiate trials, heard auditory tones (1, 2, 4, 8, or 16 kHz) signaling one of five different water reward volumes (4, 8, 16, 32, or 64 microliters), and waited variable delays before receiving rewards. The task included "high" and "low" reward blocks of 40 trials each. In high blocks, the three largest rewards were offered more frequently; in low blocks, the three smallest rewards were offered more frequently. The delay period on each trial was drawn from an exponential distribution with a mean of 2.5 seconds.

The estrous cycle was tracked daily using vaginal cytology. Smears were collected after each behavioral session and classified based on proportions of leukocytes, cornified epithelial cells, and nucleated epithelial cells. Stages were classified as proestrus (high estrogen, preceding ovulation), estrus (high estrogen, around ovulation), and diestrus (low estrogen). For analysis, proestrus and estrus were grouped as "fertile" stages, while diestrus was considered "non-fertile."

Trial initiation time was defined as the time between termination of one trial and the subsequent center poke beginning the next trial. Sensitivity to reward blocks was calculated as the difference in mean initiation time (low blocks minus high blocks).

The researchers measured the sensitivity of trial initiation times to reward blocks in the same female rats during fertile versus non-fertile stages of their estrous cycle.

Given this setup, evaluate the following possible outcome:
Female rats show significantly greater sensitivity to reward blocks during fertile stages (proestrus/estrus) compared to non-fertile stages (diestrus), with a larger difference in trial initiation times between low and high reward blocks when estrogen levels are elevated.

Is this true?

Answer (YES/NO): YES